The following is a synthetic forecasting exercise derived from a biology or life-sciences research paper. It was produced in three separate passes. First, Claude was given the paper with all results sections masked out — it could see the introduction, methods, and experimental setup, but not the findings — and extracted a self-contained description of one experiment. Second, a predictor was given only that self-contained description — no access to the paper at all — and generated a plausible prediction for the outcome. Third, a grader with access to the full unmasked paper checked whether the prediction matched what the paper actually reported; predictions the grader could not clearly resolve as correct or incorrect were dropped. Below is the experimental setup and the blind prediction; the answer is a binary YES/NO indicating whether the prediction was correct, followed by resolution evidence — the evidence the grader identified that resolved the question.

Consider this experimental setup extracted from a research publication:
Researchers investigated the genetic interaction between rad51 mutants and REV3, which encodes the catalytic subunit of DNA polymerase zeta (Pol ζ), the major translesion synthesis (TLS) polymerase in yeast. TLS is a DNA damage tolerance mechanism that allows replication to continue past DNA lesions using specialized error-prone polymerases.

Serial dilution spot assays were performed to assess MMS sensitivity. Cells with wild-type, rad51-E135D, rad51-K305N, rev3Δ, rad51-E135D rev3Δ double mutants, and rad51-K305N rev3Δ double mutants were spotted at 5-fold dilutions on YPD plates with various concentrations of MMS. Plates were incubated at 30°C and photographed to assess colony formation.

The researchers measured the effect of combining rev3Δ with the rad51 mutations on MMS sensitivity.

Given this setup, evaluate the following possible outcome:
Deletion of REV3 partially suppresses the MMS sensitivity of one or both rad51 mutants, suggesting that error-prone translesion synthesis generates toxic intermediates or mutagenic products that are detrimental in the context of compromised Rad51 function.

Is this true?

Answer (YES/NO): NO